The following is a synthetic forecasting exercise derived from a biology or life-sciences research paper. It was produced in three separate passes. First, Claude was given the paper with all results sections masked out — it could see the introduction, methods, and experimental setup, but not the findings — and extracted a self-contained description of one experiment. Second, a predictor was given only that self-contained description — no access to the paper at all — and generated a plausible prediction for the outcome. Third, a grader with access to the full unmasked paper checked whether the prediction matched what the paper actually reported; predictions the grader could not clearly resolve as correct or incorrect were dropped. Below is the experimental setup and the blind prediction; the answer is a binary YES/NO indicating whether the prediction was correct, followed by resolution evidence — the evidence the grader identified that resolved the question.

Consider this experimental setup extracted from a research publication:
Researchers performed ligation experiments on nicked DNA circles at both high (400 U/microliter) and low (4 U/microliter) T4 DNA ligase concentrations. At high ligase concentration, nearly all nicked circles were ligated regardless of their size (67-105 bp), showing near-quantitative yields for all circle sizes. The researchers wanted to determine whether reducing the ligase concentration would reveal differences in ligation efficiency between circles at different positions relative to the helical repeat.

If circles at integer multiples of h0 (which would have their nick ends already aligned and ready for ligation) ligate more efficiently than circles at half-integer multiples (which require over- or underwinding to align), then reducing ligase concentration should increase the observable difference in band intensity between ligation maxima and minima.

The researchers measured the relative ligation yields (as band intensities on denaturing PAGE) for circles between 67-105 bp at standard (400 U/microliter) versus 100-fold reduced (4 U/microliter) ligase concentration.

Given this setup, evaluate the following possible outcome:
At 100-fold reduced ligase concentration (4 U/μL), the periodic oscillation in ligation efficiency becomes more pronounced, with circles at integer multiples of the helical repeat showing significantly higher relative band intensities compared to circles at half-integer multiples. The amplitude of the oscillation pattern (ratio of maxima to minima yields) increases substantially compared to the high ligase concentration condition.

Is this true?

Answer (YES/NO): YES